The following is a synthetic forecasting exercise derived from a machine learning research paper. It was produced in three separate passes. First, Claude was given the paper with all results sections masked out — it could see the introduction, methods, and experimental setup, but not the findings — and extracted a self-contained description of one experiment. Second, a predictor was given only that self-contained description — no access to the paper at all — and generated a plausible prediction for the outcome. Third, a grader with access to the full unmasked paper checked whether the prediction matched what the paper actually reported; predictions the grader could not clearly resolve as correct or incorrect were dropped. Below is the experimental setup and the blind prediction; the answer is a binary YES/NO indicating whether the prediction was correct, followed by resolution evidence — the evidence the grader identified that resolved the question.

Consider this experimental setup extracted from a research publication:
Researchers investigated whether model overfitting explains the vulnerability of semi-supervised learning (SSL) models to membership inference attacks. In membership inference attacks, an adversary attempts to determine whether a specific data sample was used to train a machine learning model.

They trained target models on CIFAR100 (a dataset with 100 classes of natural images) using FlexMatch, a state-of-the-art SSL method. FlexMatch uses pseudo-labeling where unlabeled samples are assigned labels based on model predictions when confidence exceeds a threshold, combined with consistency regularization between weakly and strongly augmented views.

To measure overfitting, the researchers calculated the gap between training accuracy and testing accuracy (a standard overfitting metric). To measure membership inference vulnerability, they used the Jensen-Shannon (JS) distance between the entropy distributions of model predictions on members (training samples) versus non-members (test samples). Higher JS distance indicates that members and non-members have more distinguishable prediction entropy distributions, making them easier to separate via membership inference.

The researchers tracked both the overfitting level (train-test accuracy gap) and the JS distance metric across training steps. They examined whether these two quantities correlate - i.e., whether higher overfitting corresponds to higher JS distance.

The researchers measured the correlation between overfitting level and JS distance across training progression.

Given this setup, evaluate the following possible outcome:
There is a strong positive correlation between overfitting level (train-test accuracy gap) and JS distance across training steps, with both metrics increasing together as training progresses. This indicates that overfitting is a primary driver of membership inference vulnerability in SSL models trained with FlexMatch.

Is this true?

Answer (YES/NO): NO